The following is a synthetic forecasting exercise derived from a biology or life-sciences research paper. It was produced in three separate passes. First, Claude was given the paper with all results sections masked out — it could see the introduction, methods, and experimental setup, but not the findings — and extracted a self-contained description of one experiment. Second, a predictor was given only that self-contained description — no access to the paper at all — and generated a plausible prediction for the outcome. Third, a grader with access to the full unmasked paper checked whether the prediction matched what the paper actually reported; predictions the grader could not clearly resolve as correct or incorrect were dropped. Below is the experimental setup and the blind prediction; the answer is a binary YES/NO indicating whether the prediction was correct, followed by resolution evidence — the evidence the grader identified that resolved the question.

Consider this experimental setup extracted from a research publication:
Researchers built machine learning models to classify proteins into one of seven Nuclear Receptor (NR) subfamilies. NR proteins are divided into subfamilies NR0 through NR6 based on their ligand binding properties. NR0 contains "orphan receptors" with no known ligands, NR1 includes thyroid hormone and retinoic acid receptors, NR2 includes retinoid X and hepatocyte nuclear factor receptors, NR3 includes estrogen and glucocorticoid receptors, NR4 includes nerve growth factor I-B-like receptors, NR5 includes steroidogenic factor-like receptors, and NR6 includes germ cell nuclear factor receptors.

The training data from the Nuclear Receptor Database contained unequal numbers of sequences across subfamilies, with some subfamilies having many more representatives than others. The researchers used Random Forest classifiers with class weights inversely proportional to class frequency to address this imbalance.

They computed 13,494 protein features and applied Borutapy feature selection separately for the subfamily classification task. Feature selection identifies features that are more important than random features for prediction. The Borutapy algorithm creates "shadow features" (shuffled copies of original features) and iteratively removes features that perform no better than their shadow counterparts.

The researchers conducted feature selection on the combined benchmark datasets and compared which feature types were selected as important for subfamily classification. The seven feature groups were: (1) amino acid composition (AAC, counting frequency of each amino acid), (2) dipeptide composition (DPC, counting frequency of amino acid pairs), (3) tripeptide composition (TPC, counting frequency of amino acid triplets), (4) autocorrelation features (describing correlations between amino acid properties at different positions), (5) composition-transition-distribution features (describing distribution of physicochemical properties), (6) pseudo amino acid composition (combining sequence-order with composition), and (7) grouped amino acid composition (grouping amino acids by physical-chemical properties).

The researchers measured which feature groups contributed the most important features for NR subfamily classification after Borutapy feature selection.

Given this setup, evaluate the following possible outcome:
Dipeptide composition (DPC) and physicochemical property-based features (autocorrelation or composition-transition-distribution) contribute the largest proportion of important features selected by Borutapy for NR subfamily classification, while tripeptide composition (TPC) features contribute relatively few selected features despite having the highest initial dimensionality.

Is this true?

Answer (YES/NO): NO